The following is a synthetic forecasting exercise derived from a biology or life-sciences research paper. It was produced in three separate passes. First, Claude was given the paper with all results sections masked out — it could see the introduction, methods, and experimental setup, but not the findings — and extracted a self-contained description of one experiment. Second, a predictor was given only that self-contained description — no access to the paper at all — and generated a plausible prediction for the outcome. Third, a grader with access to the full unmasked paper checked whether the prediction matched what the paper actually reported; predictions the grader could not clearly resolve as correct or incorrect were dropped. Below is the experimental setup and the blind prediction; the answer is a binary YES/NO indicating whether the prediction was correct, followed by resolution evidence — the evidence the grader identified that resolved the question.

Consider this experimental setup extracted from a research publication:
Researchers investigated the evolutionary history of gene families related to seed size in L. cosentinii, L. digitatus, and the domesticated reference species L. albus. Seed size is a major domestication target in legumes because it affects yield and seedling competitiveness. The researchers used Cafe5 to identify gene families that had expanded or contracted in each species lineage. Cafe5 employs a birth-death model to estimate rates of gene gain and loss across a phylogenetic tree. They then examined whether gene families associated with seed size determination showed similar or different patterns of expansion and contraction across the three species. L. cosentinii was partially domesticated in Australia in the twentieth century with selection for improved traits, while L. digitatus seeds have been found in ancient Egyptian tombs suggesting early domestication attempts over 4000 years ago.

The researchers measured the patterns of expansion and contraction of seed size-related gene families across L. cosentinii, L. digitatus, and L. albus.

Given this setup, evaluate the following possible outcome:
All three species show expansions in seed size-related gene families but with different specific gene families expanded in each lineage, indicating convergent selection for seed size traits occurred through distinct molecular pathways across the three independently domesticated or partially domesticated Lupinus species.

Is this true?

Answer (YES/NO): NO